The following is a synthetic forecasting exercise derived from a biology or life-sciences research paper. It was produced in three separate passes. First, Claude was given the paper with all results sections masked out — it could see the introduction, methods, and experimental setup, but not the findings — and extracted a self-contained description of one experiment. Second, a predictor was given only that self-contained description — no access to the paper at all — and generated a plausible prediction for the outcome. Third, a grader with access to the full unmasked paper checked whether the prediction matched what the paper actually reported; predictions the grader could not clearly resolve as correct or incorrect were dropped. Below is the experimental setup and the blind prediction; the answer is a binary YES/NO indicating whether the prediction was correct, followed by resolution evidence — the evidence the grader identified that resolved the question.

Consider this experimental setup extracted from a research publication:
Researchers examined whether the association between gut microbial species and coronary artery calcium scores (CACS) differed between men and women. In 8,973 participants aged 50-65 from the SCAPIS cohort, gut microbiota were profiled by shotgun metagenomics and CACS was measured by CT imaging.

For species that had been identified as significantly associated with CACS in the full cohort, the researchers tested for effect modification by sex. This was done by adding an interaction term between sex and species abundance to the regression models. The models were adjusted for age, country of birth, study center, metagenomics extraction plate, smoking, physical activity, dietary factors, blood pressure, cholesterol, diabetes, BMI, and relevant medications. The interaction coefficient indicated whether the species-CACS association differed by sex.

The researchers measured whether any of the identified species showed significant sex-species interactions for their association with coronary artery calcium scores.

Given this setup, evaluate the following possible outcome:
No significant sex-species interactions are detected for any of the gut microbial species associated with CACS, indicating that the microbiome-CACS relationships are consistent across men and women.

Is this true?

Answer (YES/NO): NO